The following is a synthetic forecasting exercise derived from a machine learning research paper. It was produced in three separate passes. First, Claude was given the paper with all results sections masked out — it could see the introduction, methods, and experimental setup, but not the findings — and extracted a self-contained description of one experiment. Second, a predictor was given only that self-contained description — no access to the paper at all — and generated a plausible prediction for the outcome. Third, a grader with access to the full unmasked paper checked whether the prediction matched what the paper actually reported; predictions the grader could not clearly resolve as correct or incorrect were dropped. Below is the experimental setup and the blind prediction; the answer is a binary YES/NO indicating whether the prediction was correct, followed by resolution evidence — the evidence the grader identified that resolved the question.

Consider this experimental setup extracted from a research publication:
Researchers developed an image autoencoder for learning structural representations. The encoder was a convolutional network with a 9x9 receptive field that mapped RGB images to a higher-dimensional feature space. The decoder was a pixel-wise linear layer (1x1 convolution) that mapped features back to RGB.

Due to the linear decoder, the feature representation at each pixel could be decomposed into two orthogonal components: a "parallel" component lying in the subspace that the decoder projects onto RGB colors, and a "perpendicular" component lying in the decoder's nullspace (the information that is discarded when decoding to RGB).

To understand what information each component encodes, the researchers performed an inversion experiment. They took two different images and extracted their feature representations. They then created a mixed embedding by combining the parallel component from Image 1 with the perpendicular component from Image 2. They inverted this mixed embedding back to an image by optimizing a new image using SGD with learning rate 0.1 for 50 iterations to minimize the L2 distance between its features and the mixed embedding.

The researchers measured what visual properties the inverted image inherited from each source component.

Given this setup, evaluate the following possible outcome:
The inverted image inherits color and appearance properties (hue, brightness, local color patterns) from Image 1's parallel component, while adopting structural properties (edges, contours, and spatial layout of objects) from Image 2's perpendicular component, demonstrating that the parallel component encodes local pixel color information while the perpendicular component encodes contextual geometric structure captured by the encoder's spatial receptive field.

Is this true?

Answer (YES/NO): YES